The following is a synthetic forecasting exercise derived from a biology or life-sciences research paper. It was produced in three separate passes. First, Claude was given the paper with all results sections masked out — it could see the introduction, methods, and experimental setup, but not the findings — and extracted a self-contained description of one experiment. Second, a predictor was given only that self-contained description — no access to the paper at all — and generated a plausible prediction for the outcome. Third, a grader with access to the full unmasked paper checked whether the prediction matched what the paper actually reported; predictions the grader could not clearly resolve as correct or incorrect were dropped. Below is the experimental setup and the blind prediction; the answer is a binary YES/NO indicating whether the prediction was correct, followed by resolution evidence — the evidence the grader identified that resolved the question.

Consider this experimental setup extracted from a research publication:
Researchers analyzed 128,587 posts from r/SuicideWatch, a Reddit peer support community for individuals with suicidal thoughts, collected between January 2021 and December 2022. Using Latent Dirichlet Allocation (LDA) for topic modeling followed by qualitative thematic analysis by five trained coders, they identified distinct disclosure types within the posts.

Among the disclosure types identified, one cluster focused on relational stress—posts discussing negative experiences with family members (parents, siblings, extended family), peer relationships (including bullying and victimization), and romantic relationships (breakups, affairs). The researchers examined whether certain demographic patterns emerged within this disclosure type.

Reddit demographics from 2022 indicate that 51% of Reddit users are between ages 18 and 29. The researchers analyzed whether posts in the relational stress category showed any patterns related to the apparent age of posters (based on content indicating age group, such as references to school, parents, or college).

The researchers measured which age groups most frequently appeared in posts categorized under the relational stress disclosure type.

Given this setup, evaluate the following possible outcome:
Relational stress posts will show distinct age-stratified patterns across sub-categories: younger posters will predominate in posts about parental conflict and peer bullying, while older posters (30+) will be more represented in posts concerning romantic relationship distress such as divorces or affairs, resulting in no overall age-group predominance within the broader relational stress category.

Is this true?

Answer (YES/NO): NO